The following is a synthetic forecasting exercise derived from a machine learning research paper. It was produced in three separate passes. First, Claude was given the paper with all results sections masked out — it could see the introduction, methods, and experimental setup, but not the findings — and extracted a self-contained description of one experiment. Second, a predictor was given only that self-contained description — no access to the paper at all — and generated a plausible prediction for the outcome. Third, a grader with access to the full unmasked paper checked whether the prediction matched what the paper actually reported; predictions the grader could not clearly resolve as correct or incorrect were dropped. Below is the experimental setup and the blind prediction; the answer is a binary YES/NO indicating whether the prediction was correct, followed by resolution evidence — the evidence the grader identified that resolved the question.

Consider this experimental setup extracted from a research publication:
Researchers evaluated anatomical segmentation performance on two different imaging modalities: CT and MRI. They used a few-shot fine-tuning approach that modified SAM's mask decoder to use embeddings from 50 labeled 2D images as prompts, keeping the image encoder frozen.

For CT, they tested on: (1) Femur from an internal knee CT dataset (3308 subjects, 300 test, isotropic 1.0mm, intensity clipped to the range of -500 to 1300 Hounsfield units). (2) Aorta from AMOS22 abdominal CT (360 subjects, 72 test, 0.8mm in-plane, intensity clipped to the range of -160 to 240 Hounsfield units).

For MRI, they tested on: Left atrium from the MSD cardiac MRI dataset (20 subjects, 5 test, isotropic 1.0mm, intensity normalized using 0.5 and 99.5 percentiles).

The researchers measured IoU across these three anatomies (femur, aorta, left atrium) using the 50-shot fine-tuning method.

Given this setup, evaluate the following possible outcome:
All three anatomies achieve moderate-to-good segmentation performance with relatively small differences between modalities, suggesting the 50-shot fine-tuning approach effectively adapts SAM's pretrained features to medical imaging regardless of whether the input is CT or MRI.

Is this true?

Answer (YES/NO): NO